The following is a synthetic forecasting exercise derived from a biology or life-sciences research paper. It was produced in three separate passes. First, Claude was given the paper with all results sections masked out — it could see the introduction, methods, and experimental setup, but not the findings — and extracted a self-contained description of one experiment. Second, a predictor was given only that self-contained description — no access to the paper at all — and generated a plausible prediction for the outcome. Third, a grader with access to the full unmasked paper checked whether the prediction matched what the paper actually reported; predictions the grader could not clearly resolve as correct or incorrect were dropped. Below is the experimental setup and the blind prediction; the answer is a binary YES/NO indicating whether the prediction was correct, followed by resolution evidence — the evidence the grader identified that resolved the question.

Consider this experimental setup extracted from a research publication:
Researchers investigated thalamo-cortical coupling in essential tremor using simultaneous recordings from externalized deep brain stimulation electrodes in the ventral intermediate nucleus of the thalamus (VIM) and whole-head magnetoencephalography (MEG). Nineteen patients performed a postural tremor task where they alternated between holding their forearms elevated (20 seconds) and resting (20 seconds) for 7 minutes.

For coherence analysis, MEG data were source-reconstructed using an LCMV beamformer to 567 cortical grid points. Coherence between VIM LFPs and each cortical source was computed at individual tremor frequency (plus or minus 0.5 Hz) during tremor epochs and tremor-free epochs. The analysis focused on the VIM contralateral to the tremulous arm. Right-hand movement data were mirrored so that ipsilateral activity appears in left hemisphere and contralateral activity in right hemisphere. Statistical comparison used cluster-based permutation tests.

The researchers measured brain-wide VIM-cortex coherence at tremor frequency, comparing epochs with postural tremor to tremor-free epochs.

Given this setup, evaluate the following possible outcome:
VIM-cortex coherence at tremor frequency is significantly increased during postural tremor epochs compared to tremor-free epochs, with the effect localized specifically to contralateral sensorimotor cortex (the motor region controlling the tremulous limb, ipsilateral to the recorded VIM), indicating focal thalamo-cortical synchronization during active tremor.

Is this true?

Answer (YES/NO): NO